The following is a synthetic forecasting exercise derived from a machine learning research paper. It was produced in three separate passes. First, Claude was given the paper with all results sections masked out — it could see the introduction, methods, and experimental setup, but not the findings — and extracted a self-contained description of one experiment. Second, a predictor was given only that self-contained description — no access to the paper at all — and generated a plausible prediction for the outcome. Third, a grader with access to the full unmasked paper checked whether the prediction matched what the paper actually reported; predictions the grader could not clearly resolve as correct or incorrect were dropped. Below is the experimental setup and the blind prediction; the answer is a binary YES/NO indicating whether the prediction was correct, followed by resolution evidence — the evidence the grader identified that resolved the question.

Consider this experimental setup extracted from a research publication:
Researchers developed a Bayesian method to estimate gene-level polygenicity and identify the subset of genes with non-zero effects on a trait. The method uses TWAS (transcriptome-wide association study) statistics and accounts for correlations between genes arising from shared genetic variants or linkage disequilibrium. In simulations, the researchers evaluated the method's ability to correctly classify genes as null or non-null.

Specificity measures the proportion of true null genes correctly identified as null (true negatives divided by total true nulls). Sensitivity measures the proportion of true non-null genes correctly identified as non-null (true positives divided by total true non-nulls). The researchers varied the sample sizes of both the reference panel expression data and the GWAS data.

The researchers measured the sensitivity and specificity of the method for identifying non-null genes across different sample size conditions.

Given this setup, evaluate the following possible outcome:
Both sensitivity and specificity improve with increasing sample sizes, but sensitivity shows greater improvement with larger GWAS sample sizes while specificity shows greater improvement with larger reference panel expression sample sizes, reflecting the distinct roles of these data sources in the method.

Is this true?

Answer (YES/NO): NO